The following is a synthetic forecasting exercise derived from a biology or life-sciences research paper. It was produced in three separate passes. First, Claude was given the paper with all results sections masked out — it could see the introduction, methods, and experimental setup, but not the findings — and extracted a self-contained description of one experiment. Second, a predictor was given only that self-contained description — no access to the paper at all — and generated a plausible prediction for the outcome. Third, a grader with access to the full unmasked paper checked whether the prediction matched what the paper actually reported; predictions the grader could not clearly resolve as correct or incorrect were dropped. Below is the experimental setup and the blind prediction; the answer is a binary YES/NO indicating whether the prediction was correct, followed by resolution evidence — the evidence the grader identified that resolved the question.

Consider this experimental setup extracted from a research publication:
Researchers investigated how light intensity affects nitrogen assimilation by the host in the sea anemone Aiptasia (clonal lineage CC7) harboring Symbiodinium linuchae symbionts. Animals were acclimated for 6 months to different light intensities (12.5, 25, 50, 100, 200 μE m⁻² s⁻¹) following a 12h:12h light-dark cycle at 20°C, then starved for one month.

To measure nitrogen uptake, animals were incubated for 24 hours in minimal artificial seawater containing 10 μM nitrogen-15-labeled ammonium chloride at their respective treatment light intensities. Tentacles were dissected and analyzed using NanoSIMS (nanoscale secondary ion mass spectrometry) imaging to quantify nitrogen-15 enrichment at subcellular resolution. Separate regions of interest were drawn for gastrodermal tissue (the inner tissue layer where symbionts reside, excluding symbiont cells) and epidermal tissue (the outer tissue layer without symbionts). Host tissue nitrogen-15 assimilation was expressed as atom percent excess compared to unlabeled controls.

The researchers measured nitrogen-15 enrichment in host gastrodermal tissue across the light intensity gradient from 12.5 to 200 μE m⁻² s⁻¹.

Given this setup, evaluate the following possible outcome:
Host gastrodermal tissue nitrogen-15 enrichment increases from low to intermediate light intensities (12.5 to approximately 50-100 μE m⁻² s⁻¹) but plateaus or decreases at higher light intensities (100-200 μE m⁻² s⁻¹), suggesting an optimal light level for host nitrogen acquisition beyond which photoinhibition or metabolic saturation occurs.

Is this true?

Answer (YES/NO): YES